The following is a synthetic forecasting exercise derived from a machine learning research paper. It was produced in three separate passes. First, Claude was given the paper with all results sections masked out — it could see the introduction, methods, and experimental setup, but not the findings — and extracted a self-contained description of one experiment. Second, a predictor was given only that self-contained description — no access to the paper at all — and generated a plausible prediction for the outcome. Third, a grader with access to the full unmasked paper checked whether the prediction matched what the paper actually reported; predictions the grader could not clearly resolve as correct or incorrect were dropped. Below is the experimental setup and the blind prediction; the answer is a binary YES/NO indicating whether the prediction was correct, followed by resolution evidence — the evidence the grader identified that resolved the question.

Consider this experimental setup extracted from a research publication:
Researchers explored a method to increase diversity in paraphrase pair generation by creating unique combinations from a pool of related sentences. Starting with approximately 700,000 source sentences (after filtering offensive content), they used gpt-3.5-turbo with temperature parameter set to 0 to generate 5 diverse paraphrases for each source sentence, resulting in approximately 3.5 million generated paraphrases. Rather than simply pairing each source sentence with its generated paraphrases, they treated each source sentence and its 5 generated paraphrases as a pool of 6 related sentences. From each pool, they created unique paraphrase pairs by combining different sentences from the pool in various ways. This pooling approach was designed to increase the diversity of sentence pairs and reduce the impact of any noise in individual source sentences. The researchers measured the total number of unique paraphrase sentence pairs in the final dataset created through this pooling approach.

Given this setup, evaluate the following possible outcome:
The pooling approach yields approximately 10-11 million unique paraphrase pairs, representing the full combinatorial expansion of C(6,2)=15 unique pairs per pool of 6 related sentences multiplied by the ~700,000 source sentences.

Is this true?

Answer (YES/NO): NO